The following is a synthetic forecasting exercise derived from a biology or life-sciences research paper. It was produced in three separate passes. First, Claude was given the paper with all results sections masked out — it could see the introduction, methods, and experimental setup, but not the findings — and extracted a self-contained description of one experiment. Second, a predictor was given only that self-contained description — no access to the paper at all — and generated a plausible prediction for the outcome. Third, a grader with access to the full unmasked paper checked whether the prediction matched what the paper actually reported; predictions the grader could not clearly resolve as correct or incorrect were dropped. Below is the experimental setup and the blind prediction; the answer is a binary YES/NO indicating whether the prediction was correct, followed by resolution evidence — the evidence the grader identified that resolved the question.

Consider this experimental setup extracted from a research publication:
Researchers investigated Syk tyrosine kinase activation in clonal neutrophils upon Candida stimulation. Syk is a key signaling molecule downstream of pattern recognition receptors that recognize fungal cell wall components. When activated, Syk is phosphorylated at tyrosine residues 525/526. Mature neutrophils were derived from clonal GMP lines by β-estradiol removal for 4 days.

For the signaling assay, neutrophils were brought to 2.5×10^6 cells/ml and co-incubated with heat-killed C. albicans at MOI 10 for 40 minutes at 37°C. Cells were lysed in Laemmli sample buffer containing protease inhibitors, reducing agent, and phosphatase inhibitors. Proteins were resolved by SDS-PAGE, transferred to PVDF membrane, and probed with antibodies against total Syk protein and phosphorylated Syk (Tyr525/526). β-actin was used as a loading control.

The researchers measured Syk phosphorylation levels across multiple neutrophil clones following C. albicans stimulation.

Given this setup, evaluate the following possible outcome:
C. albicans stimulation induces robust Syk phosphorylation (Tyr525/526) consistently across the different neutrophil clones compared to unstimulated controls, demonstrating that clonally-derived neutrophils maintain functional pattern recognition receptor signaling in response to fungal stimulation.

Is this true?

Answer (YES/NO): NO